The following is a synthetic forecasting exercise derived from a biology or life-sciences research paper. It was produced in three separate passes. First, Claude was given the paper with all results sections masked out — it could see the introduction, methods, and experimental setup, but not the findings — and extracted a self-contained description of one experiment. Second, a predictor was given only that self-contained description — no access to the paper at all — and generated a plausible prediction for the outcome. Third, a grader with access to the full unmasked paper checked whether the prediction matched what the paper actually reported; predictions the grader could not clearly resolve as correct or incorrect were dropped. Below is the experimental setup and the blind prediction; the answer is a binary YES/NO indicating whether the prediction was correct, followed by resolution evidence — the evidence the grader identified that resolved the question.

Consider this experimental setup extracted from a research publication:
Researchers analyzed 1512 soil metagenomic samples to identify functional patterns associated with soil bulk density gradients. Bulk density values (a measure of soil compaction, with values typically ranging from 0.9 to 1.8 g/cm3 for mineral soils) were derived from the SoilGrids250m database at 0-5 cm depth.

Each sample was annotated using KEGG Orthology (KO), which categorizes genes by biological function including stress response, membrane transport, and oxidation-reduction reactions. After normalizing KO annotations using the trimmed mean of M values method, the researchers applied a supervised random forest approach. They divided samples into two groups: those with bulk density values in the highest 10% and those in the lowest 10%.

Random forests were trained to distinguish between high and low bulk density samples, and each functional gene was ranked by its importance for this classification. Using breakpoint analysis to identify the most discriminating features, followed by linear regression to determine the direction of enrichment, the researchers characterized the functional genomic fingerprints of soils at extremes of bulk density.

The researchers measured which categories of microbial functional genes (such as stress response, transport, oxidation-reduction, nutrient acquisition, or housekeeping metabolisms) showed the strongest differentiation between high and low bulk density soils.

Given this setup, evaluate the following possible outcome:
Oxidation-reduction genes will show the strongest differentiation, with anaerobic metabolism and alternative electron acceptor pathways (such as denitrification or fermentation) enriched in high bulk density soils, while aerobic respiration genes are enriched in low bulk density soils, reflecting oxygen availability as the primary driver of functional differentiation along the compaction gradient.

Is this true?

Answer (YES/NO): NO